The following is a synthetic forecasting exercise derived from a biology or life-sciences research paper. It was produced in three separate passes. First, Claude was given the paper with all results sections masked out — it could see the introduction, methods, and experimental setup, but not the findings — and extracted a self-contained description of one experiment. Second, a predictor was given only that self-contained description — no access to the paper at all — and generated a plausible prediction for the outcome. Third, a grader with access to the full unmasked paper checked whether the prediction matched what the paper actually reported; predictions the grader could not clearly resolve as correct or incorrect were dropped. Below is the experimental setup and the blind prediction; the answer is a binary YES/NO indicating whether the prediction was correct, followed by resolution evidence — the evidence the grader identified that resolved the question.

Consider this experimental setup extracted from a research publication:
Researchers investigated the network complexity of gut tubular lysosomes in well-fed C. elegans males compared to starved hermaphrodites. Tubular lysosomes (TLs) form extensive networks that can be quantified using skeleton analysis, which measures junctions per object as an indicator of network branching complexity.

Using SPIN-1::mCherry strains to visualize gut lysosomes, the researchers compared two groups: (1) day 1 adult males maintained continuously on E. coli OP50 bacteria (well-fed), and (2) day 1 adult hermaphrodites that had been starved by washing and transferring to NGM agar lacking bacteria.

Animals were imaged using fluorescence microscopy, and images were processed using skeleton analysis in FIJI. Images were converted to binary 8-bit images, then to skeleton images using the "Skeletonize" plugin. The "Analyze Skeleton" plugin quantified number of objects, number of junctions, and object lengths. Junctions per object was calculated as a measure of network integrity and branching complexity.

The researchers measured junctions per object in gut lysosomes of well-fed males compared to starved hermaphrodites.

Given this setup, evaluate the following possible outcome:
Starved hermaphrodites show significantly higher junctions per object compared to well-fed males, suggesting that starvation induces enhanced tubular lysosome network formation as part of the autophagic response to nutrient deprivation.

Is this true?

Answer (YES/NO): NO